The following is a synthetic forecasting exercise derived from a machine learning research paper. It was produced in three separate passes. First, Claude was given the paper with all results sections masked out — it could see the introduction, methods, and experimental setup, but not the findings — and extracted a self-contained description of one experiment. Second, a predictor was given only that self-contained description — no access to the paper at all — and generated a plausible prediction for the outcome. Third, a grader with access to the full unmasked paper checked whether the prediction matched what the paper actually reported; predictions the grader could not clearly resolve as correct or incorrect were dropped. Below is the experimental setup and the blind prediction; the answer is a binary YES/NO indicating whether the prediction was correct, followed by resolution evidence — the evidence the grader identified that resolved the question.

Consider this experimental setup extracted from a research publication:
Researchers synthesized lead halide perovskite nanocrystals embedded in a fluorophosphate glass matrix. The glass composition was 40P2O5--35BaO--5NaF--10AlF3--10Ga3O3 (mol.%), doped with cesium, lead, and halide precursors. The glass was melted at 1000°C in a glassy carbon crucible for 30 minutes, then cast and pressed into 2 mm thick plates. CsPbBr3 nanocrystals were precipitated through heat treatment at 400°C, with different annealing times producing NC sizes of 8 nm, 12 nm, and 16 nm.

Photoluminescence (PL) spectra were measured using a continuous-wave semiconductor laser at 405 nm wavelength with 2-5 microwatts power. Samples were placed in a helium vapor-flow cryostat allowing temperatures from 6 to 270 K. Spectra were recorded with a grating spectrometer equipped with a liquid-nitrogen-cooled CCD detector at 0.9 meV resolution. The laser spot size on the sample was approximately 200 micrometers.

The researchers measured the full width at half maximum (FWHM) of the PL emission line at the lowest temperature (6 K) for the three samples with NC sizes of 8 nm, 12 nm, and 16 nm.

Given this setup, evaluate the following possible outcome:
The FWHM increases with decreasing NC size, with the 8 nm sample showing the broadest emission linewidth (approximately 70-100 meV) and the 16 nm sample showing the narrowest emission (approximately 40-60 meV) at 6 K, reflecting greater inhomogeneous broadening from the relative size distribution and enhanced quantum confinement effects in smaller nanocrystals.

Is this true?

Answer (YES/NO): NO